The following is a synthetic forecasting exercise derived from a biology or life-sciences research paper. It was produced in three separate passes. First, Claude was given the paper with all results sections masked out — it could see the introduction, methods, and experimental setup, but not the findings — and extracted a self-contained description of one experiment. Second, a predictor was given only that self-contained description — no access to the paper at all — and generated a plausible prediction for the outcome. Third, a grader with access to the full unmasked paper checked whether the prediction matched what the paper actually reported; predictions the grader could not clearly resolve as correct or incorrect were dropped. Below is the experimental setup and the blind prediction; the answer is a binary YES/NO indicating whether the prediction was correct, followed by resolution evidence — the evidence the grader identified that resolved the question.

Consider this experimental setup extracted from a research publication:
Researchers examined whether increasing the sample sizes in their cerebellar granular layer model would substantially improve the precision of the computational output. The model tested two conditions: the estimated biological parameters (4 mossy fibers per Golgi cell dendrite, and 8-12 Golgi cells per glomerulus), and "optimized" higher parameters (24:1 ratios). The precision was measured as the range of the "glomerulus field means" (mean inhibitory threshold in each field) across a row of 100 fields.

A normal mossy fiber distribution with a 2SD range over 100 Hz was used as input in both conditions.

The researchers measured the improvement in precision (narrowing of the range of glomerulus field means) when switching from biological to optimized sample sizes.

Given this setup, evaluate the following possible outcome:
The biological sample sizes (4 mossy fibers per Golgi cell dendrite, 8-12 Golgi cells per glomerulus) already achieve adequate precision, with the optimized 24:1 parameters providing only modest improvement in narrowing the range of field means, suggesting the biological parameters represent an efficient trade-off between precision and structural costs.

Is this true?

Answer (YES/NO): YES